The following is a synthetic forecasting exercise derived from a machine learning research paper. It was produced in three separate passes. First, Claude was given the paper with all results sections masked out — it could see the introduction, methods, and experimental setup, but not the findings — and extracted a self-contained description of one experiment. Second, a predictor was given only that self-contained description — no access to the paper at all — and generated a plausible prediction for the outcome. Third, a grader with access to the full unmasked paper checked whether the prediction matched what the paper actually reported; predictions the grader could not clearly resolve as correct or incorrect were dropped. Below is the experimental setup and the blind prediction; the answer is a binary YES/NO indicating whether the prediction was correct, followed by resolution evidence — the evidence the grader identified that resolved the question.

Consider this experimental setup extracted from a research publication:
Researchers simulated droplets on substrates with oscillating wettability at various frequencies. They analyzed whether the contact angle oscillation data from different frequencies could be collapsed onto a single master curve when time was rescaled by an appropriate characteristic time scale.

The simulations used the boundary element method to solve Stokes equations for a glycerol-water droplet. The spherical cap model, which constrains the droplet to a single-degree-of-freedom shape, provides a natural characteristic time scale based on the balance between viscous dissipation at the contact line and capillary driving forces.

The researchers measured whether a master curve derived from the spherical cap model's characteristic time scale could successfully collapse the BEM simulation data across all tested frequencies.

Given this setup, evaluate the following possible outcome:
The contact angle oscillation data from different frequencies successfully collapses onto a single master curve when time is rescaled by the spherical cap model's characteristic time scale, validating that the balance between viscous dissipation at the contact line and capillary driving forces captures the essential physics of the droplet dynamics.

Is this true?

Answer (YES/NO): NO